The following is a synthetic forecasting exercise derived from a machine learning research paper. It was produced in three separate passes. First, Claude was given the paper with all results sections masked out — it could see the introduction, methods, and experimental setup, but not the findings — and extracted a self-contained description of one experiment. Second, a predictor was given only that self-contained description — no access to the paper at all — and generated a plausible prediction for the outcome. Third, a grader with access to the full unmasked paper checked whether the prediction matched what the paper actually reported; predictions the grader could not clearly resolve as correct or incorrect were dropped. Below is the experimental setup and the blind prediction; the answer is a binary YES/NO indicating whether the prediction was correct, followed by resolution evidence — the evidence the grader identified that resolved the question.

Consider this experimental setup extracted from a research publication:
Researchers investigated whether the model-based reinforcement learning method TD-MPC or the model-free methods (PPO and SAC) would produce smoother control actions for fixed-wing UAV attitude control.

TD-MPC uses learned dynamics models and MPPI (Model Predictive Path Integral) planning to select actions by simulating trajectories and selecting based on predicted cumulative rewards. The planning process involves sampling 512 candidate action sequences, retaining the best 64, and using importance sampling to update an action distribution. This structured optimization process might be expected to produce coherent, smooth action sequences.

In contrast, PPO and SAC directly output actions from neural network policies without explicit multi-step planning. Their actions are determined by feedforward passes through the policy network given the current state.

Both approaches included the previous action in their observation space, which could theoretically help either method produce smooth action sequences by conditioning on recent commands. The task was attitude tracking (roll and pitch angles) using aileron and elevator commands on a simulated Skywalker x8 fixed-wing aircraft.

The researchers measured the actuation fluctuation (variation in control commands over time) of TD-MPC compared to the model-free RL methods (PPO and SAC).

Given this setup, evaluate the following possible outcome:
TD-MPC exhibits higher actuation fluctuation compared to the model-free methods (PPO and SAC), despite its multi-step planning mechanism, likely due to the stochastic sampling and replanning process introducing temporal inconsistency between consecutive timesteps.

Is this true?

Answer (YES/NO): NO